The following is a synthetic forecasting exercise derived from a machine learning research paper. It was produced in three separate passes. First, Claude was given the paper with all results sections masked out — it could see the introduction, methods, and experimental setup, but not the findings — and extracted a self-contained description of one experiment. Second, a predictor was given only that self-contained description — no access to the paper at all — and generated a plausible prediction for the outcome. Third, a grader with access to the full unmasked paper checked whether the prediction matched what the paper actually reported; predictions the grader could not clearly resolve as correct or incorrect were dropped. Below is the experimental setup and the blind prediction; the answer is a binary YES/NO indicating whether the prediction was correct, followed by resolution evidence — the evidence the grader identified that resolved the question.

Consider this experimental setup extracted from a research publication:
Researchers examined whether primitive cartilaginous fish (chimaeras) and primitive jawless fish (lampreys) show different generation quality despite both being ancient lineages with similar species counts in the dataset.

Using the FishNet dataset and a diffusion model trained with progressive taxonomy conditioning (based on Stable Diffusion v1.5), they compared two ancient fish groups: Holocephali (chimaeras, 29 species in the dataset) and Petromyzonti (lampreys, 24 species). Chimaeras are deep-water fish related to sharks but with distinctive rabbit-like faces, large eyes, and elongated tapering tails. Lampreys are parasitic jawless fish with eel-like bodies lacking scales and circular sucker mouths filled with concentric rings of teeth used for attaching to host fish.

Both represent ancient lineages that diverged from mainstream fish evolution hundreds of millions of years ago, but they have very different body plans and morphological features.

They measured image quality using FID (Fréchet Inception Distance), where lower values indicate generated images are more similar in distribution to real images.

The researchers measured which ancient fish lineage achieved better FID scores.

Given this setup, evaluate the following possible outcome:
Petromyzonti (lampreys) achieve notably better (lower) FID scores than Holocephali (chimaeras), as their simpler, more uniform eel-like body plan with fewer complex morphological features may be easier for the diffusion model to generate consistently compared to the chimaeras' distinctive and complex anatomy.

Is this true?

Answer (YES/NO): YES